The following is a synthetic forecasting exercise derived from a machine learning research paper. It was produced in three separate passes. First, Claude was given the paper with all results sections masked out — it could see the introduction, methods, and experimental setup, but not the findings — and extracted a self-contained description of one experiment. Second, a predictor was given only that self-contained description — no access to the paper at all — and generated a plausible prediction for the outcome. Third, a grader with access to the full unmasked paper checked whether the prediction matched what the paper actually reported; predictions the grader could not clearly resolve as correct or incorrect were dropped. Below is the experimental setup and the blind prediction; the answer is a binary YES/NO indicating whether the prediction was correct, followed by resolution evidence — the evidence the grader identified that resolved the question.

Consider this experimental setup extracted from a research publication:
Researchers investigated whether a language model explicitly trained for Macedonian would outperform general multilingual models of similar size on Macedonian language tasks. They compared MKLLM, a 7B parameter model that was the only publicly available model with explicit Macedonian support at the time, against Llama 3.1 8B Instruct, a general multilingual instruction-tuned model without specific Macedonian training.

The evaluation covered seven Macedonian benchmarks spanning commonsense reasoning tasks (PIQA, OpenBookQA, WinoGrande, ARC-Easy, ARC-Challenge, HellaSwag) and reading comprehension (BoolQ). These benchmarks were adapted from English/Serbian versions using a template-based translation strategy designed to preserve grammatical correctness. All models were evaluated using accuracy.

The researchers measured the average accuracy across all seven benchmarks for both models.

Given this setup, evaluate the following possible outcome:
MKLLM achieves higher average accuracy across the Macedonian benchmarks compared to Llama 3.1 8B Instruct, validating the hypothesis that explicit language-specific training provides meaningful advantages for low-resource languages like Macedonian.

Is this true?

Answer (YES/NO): YES